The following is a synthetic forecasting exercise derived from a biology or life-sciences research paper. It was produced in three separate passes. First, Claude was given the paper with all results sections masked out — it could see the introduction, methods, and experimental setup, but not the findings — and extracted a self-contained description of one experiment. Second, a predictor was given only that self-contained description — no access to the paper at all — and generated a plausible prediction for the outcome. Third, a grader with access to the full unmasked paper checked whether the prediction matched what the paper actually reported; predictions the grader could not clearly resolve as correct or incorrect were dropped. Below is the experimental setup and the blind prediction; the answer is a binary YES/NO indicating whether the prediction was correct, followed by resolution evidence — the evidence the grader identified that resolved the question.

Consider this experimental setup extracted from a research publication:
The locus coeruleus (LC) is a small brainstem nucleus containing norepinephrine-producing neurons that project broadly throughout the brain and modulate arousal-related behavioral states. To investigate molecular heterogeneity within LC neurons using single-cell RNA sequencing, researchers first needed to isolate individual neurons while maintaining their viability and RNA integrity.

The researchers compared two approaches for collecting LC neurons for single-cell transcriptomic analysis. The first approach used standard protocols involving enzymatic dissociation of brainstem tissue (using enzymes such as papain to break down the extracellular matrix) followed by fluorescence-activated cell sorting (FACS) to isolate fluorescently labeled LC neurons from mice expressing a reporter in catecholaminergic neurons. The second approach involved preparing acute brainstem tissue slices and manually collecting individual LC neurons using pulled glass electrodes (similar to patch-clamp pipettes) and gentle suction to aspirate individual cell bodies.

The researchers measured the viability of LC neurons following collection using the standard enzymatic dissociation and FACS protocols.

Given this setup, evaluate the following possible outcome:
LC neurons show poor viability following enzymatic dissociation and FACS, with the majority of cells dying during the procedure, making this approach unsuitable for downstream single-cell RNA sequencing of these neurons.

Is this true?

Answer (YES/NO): YES